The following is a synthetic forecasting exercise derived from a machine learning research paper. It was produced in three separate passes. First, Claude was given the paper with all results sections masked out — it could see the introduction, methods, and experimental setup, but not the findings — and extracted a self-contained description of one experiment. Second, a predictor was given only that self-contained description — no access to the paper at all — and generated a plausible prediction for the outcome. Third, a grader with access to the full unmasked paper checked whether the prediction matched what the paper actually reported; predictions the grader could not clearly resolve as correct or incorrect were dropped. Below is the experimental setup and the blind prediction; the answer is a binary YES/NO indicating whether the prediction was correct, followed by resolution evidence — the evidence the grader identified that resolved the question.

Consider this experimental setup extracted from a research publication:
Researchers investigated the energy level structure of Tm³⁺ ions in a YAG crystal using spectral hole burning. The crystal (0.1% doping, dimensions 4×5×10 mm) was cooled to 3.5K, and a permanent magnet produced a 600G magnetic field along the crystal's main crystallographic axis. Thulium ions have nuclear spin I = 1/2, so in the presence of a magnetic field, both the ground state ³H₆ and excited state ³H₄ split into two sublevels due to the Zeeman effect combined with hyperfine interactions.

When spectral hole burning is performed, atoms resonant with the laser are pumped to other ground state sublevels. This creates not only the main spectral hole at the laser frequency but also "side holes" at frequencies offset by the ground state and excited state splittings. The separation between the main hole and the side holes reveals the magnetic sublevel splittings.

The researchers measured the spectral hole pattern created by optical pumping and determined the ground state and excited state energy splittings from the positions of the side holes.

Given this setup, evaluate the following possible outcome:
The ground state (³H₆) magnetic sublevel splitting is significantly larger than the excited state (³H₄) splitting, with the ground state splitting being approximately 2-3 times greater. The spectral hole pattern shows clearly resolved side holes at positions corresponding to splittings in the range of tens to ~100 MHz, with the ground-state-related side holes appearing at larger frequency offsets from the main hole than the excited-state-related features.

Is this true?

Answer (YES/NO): NO